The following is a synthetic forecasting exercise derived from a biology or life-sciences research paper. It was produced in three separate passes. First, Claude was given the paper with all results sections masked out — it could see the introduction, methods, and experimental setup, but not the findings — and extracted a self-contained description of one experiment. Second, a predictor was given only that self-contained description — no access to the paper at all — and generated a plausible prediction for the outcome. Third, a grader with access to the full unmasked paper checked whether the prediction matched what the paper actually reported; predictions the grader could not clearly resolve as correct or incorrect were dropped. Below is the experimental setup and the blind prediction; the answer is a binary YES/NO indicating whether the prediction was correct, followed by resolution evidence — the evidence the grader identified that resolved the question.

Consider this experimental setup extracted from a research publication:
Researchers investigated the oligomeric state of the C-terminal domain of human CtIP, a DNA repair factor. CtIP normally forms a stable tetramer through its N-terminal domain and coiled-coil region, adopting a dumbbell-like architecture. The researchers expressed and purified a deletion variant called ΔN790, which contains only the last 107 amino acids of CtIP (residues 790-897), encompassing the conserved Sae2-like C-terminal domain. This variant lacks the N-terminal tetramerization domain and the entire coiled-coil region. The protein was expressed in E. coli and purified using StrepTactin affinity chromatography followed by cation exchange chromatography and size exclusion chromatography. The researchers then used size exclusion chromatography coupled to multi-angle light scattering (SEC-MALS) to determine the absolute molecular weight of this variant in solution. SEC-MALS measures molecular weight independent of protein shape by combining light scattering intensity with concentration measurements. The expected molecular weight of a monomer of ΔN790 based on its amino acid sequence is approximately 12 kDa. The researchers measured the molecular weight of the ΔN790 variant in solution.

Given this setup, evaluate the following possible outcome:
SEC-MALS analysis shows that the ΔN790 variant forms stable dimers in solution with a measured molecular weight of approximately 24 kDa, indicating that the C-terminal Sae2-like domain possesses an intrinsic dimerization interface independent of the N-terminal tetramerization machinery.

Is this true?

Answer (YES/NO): NO